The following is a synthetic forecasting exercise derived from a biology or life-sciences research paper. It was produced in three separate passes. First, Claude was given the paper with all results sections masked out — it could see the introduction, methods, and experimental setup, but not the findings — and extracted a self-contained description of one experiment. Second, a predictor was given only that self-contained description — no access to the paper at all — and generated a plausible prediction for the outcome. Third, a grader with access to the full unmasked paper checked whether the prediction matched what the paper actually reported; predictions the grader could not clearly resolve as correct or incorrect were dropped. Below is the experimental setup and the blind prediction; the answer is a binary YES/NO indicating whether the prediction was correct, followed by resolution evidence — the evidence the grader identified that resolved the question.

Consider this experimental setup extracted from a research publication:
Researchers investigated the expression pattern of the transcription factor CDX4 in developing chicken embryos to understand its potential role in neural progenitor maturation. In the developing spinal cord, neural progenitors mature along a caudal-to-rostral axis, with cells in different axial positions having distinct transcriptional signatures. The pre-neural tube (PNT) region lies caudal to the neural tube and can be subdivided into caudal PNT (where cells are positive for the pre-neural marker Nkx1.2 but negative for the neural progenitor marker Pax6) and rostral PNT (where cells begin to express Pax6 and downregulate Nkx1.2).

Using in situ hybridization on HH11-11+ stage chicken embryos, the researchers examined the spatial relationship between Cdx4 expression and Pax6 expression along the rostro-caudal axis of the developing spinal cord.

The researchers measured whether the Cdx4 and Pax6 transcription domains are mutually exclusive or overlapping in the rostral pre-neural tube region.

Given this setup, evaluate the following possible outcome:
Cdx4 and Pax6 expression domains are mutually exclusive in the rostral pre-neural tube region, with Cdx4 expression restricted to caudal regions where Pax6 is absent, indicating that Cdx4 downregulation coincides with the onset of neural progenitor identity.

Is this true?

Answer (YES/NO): NO